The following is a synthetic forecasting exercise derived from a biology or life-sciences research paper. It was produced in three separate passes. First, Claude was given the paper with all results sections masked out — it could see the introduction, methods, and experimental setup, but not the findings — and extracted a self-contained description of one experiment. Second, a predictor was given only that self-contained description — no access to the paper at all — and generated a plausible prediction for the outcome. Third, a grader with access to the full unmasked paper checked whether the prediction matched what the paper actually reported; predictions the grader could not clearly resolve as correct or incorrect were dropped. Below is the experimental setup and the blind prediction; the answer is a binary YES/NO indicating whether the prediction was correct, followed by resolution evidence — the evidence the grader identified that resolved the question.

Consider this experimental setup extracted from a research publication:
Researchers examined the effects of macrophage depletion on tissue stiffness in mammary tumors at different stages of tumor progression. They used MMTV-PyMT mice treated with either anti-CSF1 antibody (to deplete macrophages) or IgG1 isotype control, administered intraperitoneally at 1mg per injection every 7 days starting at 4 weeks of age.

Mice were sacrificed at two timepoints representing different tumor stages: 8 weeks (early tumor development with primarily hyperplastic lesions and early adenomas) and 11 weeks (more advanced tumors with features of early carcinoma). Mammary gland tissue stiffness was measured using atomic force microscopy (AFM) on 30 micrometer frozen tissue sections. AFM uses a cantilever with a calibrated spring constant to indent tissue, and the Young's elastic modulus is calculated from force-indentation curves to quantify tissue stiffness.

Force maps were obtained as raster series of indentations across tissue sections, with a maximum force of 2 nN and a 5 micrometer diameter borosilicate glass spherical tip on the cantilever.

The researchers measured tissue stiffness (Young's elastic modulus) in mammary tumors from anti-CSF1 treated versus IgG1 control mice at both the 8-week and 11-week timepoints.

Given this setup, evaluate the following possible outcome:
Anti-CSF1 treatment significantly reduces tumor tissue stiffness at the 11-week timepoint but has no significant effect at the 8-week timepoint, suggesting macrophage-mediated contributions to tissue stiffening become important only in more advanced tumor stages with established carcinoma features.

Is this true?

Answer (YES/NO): NO